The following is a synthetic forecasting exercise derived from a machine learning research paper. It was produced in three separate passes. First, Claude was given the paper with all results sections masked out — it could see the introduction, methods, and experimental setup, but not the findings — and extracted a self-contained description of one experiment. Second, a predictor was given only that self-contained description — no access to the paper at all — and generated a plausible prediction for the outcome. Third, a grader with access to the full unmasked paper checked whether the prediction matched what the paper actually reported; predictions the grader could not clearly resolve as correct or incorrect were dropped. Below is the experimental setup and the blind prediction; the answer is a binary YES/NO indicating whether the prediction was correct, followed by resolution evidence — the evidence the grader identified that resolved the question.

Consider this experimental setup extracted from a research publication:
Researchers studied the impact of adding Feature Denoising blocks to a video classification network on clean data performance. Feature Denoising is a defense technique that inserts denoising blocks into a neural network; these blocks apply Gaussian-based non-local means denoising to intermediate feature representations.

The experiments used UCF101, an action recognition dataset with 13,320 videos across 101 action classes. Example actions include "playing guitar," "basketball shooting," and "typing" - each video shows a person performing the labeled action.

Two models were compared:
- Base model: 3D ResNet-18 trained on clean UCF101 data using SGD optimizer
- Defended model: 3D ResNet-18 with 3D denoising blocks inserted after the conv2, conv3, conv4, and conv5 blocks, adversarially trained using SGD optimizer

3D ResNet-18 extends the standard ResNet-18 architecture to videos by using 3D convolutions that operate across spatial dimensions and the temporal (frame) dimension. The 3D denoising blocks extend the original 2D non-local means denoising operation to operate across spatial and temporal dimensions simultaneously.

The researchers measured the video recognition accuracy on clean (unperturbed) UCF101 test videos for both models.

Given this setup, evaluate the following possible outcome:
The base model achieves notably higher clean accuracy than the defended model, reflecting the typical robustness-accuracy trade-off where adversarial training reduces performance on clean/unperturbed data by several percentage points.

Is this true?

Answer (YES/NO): YES